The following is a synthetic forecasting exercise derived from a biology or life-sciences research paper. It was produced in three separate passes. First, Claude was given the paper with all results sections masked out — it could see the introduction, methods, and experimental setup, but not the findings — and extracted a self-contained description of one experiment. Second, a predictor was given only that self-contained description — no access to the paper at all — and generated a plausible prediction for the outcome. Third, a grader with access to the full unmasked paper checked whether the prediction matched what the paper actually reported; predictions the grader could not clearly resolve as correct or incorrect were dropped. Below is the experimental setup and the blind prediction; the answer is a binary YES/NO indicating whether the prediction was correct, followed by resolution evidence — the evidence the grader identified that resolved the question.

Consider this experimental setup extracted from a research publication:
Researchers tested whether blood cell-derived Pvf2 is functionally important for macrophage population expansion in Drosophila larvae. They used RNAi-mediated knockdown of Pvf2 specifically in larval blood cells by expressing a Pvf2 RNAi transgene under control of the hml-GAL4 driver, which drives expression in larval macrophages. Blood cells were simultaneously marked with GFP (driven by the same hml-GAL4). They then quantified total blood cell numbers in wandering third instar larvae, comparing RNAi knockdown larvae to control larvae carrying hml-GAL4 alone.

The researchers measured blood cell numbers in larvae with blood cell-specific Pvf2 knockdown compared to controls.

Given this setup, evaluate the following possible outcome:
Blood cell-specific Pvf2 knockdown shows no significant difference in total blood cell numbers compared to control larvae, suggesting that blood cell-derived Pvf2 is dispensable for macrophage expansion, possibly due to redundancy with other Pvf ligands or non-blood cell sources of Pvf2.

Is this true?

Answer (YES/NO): NO